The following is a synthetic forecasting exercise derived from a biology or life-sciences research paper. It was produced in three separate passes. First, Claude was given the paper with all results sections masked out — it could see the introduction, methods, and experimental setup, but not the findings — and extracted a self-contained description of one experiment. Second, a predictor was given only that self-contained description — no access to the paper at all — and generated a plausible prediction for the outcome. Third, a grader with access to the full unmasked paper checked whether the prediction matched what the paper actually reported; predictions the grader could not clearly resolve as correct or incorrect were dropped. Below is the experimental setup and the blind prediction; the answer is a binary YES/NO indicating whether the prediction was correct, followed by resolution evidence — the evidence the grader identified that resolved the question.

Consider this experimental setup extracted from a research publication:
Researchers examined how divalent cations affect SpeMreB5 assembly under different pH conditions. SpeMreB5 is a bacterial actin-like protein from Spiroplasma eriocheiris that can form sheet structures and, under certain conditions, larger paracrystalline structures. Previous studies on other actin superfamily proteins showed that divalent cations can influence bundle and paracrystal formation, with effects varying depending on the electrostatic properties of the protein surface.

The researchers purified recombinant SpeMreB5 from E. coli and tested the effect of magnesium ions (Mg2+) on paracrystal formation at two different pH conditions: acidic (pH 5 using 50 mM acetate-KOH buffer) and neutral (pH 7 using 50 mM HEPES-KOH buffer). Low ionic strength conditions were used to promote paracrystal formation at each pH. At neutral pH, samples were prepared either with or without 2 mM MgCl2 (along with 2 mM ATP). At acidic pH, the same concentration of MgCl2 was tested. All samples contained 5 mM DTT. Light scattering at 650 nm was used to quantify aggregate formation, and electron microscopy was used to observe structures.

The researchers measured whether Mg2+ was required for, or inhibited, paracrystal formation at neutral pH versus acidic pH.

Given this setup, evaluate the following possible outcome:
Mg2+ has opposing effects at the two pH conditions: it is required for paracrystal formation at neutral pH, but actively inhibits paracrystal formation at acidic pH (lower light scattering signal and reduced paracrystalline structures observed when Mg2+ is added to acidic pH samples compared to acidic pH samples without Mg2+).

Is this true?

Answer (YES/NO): NO